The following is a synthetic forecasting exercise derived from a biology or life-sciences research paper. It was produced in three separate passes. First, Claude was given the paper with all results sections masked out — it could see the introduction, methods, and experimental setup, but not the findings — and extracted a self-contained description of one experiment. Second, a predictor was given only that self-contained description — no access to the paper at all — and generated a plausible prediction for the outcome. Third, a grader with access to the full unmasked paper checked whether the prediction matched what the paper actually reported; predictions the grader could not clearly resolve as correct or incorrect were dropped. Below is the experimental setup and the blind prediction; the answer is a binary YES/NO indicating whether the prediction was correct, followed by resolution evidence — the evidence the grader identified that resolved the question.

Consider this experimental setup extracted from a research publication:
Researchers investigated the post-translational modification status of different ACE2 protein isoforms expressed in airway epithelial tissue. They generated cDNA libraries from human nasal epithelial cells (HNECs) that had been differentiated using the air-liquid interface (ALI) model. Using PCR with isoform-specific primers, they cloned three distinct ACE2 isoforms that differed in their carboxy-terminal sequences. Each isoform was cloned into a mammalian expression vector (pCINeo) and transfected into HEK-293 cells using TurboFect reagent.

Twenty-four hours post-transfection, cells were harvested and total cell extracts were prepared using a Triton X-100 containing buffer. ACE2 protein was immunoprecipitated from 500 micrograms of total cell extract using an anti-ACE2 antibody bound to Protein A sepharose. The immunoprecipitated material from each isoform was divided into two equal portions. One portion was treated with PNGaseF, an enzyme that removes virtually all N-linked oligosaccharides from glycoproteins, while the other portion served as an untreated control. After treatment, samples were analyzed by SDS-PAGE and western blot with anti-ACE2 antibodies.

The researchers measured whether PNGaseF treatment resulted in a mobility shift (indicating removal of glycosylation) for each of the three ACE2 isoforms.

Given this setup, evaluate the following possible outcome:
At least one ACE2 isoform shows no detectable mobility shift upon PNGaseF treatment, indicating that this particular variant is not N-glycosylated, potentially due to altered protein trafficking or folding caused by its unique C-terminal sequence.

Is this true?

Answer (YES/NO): NO